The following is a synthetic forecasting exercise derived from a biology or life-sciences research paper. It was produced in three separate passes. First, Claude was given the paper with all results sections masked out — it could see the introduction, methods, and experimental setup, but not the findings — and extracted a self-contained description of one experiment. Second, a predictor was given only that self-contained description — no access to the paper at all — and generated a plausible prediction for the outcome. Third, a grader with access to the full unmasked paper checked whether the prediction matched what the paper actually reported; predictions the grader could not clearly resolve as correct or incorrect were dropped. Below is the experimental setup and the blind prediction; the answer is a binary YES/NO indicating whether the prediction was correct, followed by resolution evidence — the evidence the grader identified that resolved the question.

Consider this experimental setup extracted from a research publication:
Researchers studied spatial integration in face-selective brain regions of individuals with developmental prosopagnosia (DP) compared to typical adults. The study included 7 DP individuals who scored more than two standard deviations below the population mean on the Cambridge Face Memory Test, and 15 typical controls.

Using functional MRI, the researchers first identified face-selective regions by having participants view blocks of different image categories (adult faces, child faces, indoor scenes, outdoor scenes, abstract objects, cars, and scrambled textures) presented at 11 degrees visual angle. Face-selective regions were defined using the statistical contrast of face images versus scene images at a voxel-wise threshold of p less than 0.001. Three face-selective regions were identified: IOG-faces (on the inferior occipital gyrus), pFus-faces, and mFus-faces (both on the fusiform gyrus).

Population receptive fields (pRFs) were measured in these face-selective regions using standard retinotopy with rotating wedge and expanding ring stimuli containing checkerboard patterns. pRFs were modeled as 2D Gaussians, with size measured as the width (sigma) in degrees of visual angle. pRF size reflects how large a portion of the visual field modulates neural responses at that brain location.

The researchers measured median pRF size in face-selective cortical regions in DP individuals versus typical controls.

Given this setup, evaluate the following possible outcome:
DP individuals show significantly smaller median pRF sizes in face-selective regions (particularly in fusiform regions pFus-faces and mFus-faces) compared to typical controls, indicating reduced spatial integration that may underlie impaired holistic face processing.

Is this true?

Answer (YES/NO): YES